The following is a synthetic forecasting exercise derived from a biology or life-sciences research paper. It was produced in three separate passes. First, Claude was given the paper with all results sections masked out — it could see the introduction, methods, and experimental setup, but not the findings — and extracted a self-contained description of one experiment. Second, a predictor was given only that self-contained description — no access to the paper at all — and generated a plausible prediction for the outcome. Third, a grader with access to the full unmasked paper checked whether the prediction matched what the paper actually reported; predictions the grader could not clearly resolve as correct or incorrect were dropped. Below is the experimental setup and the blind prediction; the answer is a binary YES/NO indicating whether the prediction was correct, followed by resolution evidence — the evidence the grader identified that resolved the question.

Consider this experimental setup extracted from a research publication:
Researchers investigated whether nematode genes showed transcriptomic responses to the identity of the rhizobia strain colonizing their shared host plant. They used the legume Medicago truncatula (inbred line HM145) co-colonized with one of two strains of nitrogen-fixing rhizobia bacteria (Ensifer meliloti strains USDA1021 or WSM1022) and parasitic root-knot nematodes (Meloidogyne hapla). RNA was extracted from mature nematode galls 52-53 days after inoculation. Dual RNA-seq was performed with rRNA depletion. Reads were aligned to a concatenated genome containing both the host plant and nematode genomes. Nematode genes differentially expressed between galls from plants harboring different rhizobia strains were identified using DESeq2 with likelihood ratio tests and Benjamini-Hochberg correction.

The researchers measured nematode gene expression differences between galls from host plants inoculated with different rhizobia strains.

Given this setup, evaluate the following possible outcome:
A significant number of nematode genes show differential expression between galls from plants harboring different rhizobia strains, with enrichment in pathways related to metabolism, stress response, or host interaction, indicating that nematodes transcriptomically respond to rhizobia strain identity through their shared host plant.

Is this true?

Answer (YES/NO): NO